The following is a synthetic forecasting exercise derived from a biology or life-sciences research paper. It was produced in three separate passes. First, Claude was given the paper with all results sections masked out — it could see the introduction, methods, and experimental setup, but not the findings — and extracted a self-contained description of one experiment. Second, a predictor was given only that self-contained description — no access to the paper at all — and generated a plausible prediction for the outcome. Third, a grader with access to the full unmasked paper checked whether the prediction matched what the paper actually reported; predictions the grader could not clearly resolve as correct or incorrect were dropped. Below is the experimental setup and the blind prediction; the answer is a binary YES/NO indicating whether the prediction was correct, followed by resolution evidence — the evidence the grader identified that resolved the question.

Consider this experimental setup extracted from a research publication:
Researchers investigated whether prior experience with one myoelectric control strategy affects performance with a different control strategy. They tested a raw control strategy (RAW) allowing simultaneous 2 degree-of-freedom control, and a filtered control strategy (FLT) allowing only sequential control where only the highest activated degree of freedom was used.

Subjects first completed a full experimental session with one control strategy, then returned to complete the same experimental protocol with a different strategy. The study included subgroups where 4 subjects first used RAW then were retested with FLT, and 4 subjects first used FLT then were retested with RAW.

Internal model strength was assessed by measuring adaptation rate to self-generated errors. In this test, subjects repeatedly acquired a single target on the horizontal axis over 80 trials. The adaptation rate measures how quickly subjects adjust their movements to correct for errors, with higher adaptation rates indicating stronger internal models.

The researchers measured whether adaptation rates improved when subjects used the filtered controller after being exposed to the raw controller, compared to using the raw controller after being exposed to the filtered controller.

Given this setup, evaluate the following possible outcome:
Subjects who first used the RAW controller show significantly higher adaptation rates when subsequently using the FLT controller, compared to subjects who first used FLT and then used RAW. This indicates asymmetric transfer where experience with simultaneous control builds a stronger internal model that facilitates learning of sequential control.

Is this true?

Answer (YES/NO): YES